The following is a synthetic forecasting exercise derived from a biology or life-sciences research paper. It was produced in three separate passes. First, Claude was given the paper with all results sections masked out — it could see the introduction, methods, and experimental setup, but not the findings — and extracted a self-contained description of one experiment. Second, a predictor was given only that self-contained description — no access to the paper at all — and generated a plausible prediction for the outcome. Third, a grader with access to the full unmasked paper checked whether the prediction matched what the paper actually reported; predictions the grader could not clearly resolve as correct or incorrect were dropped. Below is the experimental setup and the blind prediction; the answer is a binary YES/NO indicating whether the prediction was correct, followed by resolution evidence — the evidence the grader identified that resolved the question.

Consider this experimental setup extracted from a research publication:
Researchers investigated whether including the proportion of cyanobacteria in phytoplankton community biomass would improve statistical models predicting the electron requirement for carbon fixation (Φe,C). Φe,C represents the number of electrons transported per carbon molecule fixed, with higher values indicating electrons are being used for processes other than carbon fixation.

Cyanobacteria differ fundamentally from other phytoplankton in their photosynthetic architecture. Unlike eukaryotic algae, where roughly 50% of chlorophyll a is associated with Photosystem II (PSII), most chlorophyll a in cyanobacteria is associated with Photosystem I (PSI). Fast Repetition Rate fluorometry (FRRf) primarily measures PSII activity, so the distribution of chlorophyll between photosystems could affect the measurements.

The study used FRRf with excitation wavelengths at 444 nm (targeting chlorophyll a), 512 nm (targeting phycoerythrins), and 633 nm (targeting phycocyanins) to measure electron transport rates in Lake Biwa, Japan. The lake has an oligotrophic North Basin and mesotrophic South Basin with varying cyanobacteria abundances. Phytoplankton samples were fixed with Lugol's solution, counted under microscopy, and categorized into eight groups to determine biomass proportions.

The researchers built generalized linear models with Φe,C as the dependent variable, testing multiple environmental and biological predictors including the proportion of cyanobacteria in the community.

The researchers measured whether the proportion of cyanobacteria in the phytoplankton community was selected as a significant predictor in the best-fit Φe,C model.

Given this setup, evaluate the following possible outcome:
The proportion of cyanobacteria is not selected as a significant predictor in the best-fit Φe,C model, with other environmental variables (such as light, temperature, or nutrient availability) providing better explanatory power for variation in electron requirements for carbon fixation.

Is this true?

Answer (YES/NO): NO